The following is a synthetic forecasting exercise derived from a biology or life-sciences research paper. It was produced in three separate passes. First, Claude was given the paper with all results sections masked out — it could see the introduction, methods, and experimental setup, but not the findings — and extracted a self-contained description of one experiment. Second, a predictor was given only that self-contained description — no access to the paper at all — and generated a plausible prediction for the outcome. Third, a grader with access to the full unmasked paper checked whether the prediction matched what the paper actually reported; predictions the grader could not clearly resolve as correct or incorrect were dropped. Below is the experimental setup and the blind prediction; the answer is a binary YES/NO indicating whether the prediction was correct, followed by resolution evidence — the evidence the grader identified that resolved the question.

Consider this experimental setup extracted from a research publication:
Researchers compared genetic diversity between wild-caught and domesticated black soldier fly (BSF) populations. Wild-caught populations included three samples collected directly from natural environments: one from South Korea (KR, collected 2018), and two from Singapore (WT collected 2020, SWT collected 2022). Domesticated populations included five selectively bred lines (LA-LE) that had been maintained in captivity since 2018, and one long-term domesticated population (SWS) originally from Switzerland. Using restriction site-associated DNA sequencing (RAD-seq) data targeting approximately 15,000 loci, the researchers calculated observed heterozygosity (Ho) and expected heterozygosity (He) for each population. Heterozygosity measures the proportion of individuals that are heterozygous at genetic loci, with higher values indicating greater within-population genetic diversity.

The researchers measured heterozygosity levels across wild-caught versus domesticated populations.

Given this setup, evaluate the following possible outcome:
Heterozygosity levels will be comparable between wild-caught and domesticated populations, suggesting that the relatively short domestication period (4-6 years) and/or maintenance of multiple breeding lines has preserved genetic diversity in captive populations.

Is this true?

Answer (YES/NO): NO